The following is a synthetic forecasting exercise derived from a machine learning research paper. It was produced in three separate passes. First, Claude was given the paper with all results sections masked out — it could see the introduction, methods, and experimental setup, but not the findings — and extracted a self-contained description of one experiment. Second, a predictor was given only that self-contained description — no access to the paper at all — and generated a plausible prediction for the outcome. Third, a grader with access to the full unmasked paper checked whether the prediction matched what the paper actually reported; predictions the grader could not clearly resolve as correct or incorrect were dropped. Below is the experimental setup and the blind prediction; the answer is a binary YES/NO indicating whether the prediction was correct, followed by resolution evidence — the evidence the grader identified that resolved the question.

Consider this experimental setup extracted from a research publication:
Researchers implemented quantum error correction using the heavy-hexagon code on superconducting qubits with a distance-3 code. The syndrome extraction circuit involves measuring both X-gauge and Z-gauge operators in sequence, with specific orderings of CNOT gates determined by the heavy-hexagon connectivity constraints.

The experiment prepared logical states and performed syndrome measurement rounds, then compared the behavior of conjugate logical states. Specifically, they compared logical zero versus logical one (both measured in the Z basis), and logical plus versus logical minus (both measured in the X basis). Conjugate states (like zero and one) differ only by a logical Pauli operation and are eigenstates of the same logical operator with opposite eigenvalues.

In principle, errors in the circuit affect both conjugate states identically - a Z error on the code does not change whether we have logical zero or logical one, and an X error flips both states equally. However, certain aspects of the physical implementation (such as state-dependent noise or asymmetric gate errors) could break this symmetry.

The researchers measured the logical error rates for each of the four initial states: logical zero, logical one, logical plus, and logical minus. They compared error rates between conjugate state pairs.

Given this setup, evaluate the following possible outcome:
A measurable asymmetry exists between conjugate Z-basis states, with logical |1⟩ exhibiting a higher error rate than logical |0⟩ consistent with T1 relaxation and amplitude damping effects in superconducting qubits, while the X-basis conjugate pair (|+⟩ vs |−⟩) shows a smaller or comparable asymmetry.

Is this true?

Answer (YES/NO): NO